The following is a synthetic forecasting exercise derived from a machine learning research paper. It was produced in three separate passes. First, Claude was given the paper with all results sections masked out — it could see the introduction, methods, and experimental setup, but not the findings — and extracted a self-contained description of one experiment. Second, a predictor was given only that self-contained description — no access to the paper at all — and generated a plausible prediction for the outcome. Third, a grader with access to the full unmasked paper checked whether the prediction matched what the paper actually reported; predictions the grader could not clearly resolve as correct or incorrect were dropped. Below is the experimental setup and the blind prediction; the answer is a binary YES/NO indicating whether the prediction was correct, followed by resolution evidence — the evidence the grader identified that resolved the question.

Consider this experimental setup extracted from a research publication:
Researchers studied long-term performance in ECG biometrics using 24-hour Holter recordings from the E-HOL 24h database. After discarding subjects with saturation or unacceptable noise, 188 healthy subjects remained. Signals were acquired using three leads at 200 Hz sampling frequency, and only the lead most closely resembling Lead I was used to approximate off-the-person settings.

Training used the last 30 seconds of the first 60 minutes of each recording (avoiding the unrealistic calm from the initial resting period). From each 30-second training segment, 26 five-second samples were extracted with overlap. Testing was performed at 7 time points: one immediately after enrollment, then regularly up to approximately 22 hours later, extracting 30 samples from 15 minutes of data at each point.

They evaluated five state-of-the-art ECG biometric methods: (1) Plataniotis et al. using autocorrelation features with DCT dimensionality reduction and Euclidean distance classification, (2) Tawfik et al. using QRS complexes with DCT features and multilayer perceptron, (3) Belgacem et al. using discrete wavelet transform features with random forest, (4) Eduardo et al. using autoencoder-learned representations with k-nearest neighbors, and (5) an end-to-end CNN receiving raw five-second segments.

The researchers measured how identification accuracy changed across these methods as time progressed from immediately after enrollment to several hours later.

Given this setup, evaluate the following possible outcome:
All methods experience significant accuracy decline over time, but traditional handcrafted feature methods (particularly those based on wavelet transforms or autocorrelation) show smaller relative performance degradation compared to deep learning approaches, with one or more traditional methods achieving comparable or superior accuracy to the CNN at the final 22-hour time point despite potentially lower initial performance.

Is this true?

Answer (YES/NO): YES